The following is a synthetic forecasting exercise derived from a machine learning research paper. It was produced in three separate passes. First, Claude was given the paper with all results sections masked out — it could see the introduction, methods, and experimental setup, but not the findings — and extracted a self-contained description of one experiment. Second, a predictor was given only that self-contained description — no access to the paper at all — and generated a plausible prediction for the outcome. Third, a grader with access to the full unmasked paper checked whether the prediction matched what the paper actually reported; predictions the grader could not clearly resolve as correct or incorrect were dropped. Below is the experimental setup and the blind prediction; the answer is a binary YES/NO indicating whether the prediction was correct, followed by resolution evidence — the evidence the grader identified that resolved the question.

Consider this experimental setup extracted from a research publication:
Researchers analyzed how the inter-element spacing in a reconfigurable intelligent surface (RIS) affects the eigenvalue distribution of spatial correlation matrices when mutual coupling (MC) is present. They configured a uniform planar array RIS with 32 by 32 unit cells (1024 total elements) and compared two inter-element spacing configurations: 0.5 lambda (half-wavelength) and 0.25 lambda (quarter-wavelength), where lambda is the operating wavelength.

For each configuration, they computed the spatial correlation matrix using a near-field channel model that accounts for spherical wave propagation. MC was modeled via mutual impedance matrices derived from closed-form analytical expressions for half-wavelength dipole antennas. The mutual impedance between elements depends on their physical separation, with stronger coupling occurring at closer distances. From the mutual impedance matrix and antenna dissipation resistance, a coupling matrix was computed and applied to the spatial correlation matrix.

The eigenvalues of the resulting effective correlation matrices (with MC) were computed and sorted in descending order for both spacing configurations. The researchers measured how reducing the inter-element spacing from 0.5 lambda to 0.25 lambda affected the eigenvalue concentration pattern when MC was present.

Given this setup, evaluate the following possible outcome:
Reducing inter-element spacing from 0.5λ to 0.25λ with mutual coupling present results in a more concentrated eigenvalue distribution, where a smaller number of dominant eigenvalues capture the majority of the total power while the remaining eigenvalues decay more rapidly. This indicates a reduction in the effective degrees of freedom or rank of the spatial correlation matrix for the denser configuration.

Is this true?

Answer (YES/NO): YES